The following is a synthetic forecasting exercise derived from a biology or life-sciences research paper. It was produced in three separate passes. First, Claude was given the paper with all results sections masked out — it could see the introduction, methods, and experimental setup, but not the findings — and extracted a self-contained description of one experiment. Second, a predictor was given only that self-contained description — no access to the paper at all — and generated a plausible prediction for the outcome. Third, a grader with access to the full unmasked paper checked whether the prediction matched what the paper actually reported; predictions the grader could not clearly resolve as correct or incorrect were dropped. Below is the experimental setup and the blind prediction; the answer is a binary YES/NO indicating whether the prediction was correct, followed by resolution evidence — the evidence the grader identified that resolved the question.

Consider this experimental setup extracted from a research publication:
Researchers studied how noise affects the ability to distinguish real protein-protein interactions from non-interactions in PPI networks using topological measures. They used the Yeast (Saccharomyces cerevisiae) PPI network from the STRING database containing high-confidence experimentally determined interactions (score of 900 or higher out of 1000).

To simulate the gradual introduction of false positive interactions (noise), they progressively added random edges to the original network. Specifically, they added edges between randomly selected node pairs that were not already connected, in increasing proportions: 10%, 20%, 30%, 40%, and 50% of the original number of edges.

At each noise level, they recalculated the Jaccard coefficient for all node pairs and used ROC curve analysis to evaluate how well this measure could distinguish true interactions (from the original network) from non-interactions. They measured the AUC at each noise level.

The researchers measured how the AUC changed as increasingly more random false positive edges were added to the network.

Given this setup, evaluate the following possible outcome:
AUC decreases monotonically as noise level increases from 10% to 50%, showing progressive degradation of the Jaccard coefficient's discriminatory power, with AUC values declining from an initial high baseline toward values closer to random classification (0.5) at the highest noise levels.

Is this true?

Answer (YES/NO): NO